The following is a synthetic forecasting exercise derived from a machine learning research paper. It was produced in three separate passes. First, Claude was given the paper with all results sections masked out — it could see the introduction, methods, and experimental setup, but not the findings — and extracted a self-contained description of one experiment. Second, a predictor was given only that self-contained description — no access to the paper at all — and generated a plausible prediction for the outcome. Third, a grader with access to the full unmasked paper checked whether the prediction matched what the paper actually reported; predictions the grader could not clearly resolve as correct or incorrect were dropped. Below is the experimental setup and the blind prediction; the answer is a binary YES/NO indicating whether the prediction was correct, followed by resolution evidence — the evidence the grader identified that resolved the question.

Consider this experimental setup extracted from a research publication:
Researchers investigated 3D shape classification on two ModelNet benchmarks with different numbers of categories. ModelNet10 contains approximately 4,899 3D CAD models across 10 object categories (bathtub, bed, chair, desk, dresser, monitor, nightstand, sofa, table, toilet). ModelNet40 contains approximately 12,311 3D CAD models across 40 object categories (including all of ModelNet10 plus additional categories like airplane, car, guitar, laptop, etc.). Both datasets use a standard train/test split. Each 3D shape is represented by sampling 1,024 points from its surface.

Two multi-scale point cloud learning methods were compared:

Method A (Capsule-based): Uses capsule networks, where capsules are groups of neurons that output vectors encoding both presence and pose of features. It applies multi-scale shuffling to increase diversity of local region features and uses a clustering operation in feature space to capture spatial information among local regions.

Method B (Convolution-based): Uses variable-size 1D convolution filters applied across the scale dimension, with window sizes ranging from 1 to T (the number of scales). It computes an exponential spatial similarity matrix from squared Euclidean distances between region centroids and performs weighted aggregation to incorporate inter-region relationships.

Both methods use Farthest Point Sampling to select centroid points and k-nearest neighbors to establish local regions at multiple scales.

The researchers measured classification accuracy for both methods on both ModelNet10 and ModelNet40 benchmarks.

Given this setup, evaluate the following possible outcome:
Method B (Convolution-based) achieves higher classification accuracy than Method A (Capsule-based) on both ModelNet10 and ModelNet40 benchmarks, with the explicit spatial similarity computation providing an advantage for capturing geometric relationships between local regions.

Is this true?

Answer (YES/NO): NO